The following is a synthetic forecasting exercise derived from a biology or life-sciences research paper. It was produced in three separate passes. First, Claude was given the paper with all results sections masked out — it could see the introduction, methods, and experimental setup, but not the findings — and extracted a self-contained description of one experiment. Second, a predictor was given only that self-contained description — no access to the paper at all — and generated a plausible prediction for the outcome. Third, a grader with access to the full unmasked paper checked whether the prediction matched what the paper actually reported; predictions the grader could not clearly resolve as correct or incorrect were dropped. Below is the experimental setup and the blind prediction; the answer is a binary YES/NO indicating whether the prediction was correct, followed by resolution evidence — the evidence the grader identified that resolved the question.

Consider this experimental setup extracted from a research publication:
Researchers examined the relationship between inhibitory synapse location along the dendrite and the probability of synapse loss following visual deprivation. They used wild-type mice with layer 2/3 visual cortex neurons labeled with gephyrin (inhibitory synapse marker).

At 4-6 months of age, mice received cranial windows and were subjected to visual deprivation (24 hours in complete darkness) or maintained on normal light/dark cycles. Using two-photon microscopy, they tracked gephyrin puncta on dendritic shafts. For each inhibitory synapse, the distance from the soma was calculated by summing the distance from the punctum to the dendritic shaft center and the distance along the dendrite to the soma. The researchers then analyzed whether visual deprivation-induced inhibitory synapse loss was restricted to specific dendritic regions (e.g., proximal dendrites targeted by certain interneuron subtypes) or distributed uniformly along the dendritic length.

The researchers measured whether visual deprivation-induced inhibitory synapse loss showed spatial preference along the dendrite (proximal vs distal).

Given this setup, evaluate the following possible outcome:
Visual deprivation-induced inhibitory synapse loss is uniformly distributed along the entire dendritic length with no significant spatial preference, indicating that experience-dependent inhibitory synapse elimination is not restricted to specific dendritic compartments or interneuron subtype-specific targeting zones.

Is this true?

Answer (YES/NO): YES